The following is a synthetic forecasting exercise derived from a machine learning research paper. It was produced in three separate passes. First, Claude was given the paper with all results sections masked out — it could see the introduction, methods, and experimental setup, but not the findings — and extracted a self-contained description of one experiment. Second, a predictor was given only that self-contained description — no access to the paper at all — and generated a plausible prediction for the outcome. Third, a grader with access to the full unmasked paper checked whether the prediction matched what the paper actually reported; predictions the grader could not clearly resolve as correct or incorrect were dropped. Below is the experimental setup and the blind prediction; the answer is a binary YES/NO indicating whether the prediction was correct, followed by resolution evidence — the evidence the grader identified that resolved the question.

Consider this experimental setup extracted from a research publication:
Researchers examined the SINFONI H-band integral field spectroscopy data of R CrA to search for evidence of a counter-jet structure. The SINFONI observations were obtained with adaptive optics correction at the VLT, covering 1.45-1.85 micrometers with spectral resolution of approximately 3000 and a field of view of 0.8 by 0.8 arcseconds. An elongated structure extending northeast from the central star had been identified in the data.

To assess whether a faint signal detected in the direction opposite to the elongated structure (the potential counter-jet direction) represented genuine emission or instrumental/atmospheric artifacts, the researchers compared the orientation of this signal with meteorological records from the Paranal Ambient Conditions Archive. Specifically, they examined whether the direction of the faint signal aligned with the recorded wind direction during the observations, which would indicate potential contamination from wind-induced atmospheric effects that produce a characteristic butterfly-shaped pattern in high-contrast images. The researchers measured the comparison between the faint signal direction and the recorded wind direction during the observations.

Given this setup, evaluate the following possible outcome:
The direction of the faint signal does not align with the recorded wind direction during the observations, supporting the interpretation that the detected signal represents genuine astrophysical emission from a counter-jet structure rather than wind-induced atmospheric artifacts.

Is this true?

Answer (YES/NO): NO